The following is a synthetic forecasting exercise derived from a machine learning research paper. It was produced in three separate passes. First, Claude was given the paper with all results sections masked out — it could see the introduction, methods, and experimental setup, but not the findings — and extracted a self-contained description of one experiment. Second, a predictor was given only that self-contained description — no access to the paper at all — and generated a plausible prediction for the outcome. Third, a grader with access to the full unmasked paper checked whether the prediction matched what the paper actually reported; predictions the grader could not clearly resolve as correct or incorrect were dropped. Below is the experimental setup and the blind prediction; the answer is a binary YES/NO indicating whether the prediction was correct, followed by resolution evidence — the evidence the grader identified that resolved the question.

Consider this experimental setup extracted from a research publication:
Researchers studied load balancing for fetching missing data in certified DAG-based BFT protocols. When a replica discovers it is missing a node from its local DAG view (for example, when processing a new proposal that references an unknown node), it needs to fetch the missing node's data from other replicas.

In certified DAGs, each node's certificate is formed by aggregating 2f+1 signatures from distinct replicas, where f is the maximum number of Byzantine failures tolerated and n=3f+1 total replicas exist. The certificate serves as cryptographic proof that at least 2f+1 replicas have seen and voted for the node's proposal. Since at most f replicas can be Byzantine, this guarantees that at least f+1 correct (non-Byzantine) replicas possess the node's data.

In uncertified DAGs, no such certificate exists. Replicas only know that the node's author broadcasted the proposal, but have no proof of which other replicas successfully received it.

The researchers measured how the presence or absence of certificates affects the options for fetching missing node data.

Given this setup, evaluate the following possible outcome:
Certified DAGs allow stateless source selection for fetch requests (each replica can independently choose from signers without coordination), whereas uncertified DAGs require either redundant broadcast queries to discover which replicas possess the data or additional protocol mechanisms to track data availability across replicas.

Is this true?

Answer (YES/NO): NO